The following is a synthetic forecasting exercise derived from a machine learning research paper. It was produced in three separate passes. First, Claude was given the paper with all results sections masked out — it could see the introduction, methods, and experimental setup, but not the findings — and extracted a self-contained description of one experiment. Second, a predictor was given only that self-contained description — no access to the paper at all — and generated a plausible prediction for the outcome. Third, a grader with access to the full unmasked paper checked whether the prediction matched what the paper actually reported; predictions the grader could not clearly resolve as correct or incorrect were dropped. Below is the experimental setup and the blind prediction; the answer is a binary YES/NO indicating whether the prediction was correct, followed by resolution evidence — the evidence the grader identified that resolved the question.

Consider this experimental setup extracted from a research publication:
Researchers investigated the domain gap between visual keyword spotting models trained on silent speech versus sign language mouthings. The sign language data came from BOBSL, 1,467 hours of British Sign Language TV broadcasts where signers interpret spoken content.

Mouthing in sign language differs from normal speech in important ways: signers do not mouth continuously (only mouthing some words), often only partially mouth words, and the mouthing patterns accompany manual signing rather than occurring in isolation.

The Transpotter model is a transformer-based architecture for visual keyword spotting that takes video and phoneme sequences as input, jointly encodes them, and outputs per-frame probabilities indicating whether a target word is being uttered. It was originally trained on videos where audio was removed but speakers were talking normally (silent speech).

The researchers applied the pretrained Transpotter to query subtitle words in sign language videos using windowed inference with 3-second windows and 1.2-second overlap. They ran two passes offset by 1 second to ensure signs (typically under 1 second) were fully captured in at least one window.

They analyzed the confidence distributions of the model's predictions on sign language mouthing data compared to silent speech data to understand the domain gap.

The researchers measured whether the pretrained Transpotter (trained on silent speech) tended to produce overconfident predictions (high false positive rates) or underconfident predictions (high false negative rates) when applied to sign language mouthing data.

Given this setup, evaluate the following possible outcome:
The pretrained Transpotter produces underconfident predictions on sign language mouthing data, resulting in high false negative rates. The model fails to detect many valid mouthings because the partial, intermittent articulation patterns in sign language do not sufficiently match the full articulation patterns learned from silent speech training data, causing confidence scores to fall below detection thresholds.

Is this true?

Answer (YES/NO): NO